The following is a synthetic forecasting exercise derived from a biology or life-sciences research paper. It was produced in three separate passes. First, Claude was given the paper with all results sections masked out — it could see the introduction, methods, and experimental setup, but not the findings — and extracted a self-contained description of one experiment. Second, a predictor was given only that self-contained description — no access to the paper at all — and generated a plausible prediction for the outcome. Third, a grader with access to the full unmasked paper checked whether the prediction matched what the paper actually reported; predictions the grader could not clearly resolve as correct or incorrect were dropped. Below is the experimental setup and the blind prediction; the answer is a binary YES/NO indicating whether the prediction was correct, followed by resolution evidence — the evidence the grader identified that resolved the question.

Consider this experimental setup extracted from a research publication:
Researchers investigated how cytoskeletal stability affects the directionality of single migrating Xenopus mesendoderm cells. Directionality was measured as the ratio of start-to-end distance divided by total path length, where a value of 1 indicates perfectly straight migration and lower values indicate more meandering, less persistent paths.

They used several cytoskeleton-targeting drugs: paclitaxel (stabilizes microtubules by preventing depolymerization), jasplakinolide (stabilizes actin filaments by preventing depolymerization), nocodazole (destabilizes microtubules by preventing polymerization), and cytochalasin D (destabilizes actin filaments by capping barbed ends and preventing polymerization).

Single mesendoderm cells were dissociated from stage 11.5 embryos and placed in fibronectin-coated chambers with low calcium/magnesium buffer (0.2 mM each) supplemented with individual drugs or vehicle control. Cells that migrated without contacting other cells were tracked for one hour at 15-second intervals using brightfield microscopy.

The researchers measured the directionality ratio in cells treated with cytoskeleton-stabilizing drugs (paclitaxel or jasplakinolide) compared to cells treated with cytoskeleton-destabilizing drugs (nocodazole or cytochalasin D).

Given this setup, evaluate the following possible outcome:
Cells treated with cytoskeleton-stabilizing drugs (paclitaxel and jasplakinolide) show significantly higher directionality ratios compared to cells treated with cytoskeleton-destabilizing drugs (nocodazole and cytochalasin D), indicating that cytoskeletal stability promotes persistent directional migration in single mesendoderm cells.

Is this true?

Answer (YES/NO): NO